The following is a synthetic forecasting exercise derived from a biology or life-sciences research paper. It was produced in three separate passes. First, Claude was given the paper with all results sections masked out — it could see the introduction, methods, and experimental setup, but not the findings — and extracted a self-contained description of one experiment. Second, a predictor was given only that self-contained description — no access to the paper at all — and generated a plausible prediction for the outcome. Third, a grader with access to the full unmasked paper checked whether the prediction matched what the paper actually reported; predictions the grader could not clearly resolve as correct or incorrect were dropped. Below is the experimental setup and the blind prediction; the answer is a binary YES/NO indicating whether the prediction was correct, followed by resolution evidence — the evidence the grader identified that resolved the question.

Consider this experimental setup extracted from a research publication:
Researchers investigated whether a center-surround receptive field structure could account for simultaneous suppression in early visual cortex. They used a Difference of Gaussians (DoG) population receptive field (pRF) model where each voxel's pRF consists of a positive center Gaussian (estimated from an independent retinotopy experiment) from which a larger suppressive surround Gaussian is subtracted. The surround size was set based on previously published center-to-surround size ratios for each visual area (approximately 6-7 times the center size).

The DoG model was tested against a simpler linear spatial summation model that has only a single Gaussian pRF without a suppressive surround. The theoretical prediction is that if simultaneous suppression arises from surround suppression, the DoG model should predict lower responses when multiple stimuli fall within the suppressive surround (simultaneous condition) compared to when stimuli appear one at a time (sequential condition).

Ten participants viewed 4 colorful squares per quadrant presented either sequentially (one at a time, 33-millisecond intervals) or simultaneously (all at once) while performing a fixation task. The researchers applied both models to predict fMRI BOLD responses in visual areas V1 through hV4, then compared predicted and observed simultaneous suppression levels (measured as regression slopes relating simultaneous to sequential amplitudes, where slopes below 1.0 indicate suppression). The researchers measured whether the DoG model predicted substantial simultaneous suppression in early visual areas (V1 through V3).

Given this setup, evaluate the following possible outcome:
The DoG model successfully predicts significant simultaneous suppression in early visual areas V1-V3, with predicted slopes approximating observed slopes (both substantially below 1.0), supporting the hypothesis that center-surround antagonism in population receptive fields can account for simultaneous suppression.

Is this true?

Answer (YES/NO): NO